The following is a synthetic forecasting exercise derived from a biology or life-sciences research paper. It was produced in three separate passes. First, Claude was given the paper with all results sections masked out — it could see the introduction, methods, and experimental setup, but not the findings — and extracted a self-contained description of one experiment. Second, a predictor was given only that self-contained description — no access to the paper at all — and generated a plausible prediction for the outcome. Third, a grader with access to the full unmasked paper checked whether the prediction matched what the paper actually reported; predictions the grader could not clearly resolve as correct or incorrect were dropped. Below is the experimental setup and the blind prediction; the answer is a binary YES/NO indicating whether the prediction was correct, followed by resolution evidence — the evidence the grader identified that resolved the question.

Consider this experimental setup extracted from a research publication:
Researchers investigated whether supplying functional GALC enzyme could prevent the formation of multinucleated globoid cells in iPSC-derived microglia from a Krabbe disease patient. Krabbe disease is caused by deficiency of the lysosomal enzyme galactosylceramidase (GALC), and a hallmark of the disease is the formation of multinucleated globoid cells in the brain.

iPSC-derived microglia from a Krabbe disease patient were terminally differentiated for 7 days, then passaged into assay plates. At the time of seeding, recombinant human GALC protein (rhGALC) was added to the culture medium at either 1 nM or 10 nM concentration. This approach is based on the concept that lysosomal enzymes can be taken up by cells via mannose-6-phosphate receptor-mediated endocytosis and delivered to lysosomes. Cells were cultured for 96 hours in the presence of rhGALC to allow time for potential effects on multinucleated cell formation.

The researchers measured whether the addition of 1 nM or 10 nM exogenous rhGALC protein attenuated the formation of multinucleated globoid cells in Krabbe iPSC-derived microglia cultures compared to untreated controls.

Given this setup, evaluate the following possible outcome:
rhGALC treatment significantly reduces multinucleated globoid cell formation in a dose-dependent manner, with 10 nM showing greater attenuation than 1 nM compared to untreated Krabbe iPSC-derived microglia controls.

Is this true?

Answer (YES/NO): NO